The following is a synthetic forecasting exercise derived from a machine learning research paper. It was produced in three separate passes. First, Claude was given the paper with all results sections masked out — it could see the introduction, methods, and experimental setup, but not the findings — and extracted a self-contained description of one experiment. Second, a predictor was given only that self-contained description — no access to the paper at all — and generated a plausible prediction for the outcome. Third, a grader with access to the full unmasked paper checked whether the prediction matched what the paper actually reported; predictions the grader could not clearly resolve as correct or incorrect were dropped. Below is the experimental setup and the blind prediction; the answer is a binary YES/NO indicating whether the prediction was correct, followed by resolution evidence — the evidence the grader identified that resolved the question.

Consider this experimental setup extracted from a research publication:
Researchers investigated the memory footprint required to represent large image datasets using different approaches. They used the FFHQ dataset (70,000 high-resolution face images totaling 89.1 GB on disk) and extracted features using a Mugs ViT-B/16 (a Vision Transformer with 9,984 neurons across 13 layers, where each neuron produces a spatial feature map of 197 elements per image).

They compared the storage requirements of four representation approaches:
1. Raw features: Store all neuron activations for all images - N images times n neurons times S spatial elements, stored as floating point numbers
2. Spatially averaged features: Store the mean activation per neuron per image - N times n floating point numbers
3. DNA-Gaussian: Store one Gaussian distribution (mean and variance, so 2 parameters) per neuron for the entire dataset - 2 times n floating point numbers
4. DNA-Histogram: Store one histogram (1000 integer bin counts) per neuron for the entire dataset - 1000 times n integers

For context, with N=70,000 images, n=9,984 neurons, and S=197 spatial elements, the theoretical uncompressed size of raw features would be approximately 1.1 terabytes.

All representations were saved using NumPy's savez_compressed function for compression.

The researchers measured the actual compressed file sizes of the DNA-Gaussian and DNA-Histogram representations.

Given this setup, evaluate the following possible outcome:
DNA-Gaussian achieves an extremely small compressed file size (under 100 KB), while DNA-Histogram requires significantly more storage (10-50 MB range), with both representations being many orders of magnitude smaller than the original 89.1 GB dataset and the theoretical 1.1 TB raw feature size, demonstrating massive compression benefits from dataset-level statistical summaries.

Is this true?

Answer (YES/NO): YES